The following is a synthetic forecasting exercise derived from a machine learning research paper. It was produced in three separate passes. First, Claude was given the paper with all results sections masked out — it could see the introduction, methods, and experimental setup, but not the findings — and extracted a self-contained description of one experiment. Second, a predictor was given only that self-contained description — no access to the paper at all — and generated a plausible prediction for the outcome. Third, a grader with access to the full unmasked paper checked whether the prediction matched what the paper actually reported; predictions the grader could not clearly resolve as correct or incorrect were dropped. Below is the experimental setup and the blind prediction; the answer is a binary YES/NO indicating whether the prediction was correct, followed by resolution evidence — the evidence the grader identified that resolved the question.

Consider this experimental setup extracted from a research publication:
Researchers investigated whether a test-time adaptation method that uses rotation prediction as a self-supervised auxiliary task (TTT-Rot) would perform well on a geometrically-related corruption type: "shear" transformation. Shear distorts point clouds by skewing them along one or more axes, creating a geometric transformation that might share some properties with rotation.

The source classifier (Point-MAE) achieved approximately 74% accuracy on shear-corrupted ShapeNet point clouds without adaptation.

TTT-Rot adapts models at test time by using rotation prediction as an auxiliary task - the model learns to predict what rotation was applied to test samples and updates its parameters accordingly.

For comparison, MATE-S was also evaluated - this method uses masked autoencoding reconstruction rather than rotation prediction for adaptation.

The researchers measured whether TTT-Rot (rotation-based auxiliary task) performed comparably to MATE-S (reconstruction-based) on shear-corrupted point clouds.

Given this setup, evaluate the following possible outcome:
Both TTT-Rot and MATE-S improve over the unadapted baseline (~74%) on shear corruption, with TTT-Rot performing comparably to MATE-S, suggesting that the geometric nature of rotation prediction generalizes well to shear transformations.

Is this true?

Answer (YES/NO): NO